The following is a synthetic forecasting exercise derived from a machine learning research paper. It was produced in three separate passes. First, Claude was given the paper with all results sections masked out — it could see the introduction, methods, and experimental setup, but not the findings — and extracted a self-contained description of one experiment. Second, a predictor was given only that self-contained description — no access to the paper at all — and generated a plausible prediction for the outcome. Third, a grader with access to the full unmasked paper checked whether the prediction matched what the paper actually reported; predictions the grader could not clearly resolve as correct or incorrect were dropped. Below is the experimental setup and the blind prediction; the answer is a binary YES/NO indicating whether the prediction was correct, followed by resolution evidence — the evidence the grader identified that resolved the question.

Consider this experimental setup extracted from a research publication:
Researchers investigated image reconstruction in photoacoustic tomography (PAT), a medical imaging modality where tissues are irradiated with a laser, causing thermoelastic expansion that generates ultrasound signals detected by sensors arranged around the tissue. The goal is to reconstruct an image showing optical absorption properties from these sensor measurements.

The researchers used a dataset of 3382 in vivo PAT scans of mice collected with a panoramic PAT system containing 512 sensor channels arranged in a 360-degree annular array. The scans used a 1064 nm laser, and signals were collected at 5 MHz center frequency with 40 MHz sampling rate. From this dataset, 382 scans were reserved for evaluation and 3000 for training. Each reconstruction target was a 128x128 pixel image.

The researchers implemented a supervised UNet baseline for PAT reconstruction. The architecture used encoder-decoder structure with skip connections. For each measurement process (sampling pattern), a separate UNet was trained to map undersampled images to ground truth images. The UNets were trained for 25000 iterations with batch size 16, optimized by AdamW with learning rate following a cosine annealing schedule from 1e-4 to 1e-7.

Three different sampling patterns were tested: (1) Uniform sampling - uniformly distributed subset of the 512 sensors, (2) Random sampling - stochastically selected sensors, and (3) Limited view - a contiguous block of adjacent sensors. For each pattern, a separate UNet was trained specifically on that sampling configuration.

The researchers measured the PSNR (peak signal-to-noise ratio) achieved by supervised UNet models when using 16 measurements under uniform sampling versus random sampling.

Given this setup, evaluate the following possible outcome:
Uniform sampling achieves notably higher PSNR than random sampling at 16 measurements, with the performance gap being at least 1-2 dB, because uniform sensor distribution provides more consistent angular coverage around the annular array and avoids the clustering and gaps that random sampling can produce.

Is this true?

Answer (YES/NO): YES